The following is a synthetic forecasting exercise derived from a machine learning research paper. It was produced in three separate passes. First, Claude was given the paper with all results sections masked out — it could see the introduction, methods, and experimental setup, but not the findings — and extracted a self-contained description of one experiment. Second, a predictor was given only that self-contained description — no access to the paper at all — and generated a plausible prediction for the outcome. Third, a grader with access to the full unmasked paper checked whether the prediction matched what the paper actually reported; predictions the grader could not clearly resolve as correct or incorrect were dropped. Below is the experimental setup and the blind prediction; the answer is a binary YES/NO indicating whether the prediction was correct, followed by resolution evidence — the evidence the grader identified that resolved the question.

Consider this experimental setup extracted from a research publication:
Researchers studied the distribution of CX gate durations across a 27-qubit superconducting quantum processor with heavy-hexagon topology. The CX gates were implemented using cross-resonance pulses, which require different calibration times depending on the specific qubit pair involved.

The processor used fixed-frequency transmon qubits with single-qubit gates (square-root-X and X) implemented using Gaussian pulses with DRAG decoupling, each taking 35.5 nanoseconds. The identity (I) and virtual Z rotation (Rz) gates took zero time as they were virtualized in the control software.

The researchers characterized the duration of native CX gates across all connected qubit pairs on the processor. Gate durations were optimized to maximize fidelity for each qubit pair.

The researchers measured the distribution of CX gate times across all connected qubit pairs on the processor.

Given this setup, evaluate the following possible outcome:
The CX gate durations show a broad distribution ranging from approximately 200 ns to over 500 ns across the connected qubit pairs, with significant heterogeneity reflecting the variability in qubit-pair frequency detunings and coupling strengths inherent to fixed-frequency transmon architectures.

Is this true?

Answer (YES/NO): NO